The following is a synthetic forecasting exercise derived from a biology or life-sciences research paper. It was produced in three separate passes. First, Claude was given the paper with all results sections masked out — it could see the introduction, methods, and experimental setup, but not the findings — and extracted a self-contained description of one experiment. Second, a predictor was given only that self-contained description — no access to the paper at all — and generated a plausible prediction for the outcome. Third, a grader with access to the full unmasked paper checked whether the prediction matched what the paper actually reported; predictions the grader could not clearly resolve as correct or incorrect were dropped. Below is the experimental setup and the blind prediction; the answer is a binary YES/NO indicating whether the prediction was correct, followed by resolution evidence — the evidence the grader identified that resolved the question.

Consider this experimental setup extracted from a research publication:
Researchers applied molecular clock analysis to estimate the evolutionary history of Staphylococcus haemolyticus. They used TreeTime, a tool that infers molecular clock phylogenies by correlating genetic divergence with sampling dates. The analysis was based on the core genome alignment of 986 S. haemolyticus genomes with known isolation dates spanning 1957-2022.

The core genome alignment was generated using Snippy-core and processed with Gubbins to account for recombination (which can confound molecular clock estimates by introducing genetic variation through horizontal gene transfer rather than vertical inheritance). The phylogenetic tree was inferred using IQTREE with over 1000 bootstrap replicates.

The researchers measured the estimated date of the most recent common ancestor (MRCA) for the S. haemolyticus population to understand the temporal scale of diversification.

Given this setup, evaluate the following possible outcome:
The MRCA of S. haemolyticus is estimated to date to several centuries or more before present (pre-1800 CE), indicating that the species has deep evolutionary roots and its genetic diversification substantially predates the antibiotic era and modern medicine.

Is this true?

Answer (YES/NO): YES